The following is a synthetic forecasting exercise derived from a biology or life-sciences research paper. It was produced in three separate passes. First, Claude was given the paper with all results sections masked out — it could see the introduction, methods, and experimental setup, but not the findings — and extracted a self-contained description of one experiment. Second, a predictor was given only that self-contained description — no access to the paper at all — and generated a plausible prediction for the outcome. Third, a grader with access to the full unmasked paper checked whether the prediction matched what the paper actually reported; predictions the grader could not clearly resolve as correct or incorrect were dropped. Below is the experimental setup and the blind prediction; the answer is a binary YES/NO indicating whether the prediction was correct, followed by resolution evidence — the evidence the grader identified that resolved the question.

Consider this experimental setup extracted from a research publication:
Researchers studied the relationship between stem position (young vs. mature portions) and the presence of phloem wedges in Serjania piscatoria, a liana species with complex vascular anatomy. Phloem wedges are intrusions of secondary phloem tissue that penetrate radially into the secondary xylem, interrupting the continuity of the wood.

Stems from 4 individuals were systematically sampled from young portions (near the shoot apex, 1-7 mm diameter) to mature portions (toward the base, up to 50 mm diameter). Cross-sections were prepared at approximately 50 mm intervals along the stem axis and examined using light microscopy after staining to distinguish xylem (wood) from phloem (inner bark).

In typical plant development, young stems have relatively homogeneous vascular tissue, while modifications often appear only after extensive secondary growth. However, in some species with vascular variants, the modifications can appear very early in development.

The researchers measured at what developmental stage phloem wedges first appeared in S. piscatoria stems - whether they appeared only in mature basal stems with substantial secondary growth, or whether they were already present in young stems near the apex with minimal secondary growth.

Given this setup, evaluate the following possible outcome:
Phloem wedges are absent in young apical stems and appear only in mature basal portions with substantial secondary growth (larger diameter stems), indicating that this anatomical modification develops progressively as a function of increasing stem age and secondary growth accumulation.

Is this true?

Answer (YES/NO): NO